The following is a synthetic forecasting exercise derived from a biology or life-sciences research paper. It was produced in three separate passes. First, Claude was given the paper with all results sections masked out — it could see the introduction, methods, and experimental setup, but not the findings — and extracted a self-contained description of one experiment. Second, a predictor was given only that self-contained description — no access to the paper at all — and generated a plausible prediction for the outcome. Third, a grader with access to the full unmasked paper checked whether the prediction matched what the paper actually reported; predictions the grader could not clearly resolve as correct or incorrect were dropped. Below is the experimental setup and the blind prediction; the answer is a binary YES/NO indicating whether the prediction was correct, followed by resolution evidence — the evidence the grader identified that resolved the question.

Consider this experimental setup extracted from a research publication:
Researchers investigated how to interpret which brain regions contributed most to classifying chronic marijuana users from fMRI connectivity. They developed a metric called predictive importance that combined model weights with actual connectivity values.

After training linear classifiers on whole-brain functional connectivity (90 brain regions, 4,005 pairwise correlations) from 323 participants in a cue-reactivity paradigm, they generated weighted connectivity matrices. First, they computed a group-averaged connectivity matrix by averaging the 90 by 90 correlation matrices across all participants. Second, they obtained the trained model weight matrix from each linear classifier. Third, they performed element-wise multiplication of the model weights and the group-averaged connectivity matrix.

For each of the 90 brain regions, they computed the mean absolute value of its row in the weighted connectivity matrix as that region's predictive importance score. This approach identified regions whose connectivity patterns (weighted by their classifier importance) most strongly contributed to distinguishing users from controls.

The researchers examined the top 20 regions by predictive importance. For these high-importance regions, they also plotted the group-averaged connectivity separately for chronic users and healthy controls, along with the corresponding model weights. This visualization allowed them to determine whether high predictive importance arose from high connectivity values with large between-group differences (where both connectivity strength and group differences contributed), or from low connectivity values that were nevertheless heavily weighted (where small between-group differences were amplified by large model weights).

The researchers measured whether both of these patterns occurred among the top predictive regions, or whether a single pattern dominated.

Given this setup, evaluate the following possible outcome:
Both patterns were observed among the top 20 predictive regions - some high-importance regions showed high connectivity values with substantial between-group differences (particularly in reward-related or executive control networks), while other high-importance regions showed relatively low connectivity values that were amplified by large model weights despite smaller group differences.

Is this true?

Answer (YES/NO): YES